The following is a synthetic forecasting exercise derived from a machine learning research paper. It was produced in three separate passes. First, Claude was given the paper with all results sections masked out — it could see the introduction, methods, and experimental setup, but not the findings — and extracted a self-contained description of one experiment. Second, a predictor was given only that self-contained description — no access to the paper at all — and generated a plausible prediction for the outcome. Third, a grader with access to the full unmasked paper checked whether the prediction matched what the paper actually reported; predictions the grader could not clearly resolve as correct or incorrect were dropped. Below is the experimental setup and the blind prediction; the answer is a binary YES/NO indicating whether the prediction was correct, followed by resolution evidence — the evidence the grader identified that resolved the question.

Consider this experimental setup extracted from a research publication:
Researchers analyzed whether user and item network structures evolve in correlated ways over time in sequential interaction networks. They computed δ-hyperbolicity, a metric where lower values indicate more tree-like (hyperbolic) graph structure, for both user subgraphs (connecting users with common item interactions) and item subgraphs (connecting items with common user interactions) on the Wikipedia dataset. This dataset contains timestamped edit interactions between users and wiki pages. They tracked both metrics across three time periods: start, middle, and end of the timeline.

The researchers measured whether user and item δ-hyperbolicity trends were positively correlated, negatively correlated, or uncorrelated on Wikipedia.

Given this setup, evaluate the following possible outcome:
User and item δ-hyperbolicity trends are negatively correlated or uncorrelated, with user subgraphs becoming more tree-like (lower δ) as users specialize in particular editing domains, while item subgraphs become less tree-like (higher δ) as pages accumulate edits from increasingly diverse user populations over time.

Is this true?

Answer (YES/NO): NO